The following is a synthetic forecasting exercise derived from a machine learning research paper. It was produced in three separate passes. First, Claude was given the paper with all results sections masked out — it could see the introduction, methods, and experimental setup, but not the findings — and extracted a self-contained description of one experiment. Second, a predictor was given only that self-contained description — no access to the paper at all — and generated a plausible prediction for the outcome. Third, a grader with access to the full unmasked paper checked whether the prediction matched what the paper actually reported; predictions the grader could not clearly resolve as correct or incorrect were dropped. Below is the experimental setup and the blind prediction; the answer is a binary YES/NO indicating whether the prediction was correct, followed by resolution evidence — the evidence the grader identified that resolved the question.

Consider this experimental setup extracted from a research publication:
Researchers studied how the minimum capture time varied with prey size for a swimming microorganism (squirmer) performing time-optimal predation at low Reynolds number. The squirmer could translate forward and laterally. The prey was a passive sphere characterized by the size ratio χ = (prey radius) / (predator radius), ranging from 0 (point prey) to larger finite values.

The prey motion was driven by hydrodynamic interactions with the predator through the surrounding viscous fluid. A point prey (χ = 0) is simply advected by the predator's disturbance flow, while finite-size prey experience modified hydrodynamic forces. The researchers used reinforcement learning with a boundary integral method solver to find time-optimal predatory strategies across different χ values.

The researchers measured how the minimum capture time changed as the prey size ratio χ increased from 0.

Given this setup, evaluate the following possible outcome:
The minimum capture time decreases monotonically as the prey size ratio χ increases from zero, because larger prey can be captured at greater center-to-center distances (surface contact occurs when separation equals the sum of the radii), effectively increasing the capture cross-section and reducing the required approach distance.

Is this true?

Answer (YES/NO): NO